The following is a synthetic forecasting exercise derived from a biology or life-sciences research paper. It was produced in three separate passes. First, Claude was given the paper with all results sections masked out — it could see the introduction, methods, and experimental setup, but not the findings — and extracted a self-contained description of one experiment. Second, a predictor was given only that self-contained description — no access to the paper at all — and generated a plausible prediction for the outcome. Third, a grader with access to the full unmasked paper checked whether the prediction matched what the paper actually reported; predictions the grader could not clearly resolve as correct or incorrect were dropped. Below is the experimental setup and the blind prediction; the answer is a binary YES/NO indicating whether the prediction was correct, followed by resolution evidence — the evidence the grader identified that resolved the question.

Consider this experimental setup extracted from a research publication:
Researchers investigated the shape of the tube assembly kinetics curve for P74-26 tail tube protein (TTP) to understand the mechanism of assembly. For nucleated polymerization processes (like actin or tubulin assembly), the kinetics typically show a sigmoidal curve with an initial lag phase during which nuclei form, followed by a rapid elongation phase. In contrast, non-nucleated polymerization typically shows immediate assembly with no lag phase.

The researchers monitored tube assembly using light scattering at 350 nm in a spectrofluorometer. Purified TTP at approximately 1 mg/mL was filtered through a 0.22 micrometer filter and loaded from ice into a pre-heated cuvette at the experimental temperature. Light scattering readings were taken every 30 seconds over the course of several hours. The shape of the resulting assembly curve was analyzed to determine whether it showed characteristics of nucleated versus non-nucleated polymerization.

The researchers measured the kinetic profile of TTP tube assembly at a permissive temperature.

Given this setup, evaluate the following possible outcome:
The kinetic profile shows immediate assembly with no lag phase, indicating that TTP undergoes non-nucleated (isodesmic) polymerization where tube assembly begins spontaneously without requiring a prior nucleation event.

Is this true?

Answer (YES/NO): NO